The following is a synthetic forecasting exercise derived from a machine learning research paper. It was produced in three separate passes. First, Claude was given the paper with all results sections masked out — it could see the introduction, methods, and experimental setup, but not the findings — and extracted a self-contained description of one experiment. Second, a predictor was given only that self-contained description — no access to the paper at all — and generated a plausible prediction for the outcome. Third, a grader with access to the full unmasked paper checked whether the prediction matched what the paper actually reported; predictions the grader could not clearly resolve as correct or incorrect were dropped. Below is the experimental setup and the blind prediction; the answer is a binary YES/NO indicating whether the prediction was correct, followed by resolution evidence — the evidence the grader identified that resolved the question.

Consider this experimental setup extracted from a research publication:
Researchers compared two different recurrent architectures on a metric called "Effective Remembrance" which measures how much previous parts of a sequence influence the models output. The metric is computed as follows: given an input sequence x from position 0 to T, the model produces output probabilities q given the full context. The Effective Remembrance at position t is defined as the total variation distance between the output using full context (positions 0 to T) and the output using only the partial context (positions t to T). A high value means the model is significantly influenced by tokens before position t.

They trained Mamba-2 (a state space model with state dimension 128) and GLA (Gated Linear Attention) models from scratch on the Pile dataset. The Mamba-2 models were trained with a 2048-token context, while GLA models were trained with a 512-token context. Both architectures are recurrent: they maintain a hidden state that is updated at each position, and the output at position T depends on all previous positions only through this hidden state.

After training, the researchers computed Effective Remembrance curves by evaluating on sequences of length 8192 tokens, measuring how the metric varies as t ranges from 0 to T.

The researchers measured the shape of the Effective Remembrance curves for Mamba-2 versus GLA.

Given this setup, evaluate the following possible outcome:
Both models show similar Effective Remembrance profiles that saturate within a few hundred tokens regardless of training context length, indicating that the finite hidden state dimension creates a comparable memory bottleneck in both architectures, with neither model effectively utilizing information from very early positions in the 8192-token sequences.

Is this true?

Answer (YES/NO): NO